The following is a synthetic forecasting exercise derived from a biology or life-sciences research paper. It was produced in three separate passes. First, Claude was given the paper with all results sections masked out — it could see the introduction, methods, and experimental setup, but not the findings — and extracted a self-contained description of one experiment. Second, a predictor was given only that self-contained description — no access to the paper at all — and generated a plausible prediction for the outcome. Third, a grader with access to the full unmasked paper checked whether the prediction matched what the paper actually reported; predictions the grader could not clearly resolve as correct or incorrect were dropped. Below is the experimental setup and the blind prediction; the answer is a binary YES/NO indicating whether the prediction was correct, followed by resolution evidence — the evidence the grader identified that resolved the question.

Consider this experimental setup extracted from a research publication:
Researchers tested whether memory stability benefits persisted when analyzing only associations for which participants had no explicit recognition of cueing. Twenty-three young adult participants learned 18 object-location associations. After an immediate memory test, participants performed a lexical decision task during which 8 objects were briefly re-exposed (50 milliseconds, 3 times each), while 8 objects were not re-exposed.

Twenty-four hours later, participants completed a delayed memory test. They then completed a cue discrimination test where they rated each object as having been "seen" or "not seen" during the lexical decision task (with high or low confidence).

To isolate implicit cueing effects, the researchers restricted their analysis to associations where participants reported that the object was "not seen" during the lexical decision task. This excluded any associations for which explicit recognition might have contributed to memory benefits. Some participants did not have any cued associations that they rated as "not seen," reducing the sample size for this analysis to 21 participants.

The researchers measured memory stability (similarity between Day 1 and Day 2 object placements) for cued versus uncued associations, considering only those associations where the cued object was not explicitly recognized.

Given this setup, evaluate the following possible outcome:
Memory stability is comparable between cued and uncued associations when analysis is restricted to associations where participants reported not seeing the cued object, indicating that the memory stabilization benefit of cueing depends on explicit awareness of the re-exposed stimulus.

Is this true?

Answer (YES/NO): NO